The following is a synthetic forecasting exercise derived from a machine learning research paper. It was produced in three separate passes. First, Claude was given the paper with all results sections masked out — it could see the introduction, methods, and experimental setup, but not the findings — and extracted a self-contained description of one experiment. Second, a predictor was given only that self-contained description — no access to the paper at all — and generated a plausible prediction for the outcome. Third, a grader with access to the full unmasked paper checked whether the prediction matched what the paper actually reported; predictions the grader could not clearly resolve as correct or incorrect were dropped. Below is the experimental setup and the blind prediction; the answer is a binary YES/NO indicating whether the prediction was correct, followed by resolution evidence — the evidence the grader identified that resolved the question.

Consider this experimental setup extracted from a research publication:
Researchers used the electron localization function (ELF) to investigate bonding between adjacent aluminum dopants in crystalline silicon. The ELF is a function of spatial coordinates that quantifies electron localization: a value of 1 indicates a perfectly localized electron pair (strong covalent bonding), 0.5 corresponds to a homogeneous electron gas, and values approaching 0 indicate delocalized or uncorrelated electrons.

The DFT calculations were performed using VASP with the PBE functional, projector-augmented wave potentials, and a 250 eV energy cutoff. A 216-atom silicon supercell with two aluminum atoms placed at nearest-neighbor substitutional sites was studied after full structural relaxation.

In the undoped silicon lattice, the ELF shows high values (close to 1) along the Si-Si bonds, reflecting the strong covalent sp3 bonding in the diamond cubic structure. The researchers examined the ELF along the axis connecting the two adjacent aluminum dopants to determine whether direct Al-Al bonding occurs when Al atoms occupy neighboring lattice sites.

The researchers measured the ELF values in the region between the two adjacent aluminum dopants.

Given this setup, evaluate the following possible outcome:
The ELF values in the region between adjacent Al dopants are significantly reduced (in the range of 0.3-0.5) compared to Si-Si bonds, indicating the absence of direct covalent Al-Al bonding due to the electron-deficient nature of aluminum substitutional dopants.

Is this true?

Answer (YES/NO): NO